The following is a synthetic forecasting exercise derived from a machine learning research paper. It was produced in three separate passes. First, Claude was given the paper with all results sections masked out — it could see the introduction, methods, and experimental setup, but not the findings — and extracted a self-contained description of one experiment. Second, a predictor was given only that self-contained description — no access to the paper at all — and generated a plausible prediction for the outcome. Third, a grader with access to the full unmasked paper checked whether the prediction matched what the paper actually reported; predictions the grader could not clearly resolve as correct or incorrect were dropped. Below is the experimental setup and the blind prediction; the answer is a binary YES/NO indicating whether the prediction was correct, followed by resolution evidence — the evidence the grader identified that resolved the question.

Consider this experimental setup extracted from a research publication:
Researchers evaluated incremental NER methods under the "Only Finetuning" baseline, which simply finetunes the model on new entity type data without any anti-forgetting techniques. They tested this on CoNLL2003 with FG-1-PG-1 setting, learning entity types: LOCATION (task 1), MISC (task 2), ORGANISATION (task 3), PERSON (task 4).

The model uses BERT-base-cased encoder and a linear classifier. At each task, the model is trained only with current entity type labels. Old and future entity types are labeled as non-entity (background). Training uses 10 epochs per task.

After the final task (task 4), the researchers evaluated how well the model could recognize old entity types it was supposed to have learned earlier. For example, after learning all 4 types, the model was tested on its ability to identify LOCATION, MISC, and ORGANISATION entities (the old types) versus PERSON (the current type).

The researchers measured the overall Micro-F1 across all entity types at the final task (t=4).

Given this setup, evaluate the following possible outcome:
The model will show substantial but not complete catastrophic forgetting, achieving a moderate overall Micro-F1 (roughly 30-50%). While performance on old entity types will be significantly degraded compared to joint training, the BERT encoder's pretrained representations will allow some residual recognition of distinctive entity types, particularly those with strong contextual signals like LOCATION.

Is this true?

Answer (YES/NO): YES